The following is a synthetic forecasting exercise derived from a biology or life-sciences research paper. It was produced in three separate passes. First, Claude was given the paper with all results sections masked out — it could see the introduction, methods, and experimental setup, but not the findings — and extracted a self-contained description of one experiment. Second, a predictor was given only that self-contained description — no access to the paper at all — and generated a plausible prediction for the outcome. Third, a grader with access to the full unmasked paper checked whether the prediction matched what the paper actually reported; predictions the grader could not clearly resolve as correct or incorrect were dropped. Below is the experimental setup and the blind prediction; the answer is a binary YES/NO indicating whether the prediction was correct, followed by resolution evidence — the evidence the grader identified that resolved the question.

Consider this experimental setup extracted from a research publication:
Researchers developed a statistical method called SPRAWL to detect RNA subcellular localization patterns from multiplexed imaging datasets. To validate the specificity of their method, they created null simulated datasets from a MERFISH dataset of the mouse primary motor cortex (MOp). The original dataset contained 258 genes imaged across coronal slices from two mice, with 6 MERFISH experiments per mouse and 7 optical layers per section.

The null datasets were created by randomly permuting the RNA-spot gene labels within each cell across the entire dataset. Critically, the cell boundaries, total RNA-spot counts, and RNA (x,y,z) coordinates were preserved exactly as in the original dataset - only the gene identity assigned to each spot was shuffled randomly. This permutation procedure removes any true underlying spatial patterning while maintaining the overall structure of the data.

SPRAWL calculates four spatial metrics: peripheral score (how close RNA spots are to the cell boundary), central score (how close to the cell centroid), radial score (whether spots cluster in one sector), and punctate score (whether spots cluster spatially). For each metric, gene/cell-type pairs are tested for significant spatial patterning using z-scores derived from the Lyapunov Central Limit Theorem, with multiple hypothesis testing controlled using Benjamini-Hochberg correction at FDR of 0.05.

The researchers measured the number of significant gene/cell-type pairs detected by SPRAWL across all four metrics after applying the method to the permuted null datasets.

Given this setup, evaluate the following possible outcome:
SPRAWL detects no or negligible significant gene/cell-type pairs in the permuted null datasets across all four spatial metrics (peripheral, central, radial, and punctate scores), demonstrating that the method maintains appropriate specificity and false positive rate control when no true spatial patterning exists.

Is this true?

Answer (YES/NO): YES